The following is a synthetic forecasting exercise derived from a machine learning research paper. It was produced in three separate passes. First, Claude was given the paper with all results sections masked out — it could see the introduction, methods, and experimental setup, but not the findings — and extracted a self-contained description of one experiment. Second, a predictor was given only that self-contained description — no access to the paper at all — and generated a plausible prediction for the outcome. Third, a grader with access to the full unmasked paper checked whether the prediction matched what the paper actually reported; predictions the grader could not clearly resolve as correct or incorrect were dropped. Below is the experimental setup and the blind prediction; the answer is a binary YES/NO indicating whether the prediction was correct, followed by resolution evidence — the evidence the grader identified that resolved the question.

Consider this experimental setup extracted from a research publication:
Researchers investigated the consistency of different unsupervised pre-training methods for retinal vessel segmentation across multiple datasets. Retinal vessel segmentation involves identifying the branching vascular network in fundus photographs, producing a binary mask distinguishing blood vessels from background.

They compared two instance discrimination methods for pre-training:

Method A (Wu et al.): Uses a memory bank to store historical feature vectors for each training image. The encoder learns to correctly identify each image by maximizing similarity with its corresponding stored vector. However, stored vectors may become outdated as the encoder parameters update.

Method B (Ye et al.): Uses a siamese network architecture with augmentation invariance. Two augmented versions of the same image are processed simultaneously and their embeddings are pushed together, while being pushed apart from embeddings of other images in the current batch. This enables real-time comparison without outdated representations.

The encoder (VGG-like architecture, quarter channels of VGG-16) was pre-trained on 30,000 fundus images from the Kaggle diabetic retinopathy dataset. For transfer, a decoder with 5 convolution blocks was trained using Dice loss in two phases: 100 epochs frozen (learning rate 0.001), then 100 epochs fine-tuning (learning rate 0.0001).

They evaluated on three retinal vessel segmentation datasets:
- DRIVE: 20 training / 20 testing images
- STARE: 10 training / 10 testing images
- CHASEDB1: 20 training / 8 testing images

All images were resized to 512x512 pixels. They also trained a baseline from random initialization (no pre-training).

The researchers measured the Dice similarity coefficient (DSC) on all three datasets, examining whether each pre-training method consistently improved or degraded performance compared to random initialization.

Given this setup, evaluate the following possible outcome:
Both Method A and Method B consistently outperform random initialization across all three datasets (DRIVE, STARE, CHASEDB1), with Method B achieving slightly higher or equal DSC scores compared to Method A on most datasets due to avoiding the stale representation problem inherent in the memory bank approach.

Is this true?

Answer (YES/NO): NO